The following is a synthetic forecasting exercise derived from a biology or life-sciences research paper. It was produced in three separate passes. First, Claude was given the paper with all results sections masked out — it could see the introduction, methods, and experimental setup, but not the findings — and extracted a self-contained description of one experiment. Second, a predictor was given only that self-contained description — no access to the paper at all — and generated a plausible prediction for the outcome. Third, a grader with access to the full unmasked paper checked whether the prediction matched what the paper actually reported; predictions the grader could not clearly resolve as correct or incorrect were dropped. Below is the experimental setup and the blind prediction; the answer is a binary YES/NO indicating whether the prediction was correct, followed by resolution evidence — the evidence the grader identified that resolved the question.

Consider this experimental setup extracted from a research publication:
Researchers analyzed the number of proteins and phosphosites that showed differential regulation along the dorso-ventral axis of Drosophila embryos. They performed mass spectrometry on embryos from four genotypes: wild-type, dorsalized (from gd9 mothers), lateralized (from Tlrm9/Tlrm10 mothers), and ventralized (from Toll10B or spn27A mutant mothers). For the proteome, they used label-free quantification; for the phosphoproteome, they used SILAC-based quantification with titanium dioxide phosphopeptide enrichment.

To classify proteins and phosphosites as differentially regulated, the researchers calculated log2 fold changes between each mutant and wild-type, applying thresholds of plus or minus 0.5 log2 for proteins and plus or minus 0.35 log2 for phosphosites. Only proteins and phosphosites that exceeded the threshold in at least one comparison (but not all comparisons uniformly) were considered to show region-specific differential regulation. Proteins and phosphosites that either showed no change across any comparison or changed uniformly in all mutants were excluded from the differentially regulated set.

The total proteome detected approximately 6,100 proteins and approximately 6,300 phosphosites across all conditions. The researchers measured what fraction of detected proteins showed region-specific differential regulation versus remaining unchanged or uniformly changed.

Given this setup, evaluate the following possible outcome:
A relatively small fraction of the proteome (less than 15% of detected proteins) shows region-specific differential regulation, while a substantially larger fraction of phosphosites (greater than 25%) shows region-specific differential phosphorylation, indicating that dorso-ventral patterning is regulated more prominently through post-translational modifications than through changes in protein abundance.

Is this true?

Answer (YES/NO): NO